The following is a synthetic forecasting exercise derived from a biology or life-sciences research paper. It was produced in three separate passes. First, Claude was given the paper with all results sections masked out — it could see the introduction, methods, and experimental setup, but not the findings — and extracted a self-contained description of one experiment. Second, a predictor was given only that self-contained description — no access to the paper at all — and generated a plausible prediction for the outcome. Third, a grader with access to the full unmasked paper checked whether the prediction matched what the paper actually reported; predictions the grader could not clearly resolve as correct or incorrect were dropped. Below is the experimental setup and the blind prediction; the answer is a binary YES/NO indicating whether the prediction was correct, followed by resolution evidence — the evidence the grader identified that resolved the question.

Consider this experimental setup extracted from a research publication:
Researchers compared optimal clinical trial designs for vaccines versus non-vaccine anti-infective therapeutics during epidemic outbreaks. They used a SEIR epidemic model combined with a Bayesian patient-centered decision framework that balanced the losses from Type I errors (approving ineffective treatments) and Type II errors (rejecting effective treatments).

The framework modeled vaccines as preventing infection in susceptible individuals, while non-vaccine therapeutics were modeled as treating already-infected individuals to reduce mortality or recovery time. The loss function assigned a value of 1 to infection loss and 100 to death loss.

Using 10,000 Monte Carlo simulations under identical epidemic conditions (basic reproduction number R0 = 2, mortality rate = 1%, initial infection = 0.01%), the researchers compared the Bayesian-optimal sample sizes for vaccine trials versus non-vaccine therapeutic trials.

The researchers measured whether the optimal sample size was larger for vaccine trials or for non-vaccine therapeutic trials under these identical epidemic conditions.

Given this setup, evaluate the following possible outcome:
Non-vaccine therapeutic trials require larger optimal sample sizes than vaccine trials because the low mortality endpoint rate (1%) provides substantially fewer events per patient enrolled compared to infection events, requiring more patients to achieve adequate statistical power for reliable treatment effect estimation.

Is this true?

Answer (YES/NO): NO